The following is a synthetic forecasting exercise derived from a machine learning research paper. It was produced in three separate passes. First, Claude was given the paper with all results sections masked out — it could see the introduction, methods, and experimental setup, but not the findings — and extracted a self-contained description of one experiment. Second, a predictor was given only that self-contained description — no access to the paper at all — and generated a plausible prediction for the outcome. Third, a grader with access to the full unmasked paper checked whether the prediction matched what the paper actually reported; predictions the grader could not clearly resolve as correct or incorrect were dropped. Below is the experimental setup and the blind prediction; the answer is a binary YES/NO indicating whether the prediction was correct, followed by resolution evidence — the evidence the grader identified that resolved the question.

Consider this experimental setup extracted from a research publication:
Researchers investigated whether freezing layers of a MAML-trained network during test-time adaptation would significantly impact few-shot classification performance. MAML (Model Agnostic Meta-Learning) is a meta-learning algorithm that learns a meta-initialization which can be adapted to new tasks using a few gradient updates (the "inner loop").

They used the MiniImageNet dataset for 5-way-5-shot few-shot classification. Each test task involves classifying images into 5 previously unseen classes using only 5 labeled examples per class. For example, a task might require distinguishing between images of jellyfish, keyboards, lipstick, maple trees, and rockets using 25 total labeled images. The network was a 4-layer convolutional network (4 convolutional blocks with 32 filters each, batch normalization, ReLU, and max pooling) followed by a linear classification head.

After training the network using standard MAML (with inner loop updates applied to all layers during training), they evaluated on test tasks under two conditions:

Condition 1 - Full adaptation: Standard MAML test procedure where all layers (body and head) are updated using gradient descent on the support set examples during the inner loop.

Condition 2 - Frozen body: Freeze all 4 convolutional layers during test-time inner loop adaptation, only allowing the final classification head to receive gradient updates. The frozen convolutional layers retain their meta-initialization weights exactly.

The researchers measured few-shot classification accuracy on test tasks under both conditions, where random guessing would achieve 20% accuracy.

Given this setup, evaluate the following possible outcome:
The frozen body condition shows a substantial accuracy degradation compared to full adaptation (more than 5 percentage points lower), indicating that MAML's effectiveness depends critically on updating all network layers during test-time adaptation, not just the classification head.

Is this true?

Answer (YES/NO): NO